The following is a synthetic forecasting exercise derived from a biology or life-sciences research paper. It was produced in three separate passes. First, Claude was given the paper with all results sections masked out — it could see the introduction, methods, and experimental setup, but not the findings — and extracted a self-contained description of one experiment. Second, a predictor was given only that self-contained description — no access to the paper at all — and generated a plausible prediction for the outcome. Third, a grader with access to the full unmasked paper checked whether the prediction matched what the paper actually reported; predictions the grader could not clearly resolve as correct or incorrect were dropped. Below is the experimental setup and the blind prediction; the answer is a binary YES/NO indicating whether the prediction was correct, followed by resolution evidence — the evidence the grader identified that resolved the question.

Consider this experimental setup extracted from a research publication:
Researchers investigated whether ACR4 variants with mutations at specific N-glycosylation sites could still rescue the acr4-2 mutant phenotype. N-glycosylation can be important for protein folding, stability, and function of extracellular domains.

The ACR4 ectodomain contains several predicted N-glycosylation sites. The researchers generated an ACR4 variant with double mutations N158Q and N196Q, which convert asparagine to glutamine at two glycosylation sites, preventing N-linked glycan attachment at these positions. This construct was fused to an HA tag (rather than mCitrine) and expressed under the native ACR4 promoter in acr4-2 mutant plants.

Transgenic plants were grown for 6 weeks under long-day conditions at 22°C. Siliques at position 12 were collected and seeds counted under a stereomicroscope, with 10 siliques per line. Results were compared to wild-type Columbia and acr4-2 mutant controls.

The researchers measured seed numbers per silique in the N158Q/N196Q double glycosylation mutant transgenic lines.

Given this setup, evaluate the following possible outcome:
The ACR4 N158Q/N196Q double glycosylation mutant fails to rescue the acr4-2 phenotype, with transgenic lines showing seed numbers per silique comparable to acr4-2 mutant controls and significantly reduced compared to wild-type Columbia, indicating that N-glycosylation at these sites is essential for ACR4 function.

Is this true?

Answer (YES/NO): NO